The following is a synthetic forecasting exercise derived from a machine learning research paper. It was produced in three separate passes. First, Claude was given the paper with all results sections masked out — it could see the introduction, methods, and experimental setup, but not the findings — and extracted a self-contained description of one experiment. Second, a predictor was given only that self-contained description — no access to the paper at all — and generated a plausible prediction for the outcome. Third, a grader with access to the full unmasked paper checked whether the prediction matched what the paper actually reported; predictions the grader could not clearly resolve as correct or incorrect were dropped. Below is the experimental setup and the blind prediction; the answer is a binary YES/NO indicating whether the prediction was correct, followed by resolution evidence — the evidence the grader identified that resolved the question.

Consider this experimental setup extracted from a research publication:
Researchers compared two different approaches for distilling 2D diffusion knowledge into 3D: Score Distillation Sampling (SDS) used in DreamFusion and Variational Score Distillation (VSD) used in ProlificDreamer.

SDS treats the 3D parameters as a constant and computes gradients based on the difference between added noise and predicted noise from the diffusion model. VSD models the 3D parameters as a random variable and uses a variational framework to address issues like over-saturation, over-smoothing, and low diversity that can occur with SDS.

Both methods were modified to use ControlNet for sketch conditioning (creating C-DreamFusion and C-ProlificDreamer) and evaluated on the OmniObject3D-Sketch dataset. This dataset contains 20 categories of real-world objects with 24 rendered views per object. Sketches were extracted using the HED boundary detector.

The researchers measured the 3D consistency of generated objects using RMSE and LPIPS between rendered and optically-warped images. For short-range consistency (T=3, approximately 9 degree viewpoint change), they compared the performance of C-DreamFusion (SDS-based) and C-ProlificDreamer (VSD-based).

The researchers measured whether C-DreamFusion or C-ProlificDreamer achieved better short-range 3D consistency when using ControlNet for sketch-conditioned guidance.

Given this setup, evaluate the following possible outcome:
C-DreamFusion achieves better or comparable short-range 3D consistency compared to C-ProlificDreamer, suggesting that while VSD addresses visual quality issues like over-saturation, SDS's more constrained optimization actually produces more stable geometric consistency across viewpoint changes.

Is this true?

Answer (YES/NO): YES